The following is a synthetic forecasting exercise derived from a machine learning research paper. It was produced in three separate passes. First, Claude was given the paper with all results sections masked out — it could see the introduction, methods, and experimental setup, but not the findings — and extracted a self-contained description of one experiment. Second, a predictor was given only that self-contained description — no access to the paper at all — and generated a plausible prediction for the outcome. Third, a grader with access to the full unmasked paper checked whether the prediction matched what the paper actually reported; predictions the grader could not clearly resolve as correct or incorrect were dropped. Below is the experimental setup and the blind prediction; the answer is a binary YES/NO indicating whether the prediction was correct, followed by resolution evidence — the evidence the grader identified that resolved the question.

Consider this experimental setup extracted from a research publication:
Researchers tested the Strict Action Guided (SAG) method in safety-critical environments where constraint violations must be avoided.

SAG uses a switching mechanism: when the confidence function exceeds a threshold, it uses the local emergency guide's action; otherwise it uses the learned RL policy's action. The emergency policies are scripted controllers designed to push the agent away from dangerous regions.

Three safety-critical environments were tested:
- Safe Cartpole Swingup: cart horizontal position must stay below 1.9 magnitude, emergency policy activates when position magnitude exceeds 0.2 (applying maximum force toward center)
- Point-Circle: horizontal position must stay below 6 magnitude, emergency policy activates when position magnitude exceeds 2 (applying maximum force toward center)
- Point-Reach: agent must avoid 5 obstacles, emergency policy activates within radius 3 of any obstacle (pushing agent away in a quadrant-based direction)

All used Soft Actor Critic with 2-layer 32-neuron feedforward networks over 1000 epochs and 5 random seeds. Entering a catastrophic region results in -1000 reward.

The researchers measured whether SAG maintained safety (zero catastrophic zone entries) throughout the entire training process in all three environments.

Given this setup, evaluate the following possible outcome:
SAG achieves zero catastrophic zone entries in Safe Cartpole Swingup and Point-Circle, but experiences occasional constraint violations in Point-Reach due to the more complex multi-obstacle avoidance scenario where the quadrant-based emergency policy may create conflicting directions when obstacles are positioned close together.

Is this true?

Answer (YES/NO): NO